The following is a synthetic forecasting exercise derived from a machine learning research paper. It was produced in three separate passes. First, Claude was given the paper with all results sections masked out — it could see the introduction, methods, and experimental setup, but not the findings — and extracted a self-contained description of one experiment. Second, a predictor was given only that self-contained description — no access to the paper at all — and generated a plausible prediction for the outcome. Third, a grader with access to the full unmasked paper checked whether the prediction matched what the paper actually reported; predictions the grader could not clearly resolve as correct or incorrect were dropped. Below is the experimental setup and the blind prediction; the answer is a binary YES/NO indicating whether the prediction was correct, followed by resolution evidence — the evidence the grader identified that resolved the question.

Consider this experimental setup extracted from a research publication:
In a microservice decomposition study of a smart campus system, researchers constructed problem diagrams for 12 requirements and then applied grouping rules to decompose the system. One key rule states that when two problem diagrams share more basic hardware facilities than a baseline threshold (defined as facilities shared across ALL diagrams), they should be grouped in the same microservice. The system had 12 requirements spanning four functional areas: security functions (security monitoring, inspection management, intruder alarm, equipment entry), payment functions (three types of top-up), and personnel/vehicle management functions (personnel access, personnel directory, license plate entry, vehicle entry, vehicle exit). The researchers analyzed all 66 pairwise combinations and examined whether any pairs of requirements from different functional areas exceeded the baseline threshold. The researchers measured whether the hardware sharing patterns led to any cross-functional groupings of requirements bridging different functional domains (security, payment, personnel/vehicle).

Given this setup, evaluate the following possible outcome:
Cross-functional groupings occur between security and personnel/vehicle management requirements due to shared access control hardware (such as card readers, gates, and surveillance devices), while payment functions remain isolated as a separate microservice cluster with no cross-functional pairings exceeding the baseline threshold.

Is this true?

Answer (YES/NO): NO